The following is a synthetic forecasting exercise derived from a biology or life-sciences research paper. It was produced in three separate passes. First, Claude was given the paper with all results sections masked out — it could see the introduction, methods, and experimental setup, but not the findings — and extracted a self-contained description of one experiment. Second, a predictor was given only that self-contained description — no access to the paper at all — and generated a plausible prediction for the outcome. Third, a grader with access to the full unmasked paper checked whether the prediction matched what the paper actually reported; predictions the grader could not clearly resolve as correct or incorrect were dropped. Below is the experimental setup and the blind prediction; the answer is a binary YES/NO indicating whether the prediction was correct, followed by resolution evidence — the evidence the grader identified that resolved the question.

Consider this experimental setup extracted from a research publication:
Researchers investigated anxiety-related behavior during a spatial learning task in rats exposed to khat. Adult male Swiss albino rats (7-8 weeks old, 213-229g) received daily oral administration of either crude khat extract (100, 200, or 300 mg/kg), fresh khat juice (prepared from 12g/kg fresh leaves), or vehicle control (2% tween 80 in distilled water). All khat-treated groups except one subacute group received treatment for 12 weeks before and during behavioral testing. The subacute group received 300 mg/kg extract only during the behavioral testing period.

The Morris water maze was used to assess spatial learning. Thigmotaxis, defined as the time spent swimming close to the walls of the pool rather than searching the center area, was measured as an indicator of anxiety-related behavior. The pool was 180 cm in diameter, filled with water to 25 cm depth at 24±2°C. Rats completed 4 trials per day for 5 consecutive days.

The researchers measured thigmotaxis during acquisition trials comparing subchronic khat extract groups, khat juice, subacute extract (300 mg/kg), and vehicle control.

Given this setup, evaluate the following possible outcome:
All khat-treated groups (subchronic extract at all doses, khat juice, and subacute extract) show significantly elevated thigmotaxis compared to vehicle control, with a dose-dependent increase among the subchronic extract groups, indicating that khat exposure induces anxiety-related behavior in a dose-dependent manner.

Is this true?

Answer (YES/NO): NO